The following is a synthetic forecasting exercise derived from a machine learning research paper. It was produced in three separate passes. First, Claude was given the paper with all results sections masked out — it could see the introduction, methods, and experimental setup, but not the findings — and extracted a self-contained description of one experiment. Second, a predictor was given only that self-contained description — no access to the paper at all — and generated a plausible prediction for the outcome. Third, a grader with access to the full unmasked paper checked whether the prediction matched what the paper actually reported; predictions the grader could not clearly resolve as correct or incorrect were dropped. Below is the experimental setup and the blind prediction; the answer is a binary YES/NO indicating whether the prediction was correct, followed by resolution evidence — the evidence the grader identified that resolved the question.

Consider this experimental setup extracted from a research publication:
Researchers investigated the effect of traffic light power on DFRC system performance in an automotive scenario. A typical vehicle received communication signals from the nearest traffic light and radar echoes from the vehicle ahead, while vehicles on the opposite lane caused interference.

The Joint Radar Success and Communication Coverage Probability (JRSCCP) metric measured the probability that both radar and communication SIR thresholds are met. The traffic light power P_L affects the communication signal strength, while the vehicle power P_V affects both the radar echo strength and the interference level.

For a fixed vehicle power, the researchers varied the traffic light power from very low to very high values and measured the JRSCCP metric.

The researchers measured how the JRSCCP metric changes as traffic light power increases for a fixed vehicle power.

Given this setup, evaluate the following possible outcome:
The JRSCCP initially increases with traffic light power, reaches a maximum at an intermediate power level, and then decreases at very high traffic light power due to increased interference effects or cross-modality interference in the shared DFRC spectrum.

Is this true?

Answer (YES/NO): YES